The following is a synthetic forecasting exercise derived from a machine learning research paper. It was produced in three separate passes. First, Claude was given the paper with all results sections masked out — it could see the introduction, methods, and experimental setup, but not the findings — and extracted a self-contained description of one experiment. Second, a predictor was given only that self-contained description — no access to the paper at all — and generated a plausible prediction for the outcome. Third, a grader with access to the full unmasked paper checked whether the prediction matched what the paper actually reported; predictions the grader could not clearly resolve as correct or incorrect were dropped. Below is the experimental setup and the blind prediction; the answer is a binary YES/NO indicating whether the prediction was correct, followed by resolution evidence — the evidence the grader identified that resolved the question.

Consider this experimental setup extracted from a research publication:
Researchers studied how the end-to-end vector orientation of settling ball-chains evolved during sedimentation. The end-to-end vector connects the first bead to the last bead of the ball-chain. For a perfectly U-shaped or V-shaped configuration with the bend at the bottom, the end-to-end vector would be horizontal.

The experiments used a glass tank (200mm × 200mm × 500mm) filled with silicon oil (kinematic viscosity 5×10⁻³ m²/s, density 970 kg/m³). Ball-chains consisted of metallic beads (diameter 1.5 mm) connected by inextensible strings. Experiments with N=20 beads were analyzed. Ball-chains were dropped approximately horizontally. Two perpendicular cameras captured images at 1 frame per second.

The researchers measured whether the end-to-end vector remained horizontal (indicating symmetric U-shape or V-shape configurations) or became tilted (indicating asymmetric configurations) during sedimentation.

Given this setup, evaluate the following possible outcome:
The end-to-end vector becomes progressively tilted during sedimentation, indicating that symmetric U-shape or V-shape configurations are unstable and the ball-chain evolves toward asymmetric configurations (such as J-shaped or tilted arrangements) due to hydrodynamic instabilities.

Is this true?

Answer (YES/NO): YES